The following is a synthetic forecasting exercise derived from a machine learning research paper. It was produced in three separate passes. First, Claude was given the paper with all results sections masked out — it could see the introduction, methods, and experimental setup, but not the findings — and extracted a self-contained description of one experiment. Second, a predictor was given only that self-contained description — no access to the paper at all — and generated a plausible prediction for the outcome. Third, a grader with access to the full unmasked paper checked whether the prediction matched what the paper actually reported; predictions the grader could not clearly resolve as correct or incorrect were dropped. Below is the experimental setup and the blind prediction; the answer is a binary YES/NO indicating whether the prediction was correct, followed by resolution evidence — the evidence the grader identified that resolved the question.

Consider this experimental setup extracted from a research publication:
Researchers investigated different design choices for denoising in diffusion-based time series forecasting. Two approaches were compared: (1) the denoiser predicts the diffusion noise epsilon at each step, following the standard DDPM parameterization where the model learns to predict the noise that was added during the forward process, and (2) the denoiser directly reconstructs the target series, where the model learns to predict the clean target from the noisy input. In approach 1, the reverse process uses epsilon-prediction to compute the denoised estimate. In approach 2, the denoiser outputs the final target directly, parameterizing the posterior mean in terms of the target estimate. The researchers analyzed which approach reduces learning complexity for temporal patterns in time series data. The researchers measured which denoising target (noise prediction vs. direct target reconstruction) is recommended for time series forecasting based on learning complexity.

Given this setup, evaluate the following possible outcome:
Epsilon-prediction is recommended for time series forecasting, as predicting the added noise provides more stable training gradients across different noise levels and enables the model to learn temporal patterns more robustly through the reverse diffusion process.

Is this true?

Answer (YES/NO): NO